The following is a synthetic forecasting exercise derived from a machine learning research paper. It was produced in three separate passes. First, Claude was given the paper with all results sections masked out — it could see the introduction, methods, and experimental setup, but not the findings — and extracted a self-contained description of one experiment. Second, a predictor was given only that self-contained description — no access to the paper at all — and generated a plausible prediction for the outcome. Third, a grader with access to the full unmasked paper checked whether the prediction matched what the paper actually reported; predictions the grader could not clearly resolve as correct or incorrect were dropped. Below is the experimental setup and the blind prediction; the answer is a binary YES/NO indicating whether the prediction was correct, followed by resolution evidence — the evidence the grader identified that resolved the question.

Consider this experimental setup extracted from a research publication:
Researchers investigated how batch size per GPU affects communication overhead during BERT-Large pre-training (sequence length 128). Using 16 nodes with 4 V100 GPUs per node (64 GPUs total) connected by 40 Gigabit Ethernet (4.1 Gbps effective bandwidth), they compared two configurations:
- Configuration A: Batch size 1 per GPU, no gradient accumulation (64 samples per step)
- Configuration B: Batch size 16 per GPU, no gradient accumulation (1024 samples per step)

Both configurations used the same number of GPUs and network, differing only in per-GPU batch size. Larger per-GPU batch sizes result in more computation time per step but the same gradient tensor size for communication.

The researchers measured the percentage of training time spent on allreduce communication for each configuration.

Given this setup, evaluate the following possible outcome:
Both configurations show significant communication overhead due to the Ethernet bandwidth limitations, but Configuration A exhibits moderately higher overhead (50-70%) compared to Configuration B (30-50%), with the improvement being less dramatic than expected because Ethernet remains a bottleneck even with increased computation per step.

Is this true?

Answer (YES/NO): NO